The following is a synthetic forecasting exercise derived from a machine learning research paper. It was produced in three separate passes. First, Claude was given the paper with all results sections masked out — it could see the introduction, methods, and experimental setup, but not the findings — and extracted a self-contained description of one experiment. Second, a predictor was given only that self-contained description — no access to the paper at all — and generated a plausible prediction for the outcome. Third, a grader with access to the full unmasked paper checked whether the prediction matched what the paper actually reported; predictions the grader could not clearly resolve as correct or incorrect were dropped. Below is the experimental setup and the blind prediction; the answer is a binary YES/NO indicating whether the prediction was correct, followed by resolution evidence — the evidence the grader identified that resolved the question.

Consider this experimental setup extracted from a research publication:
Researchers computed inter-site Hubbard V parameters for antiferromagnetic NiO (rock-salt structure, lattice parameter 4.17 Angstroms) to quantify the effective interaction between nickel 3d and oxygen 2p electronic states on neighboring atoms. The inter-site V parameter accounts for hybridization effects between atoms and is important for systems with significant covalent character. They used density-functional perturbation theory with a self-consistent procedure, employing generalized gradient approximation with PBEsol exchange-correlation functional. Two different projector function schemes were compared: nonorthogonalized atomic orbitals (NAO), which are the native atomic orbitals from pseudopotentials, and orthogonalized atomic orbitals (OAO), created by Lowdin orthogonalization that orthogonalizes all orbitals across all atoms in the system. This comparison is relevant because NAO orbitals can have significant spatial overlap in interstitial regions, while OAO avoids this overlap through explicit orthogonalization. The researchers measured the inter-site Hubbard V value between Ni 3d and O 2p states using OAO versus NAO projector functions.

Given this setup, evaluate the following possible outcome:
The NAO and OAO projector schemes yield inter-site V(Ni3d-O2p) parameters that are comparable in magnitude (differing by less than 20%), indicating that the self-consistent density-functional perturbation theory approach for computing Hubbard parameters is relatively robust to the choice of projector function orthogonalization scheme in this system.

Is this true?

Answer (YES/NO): NO